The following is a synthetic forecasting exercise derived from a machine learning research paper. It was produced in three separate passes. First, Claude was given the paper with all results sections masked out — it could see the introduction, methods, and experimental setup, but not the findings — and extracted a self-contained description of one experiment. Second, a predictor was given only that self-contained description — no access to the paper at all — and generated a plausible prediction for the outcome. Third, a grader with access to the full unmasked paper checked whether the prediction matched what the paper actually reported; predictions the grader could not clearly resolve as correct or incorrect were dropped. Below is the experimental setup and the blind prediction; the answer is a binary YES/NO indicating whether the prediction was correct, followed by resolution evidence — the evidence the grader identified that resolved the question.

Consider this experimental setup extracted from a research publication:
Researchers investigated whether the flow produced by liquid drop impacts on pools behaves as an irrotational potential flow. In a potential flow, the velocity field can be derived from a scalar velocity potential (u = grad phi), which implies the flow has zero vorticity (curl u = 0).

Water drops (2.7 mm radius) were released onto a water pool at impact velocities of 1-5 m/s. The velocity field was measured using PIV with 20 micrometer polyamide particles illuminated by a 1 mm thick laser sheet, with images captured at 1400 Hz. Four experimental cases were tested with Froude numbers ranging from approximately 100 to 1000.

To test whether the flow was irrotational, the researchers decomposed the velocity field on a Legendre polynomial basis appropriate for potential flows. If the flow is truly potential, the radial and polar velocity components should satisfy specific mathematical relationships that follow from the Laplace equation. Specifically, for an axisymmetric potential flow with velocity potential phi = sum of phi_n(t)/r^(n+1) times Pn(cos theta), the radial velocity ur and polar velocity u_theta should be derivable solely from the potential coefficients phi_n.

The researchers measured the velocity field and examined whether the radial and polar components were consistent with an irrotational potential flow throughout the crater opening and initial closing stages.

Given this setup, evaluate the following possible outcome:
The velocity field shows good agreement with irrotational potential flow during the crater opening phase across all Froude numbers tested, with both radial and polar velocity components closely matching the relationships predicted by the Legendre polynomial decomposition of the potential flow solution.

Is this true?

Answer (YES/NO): YES